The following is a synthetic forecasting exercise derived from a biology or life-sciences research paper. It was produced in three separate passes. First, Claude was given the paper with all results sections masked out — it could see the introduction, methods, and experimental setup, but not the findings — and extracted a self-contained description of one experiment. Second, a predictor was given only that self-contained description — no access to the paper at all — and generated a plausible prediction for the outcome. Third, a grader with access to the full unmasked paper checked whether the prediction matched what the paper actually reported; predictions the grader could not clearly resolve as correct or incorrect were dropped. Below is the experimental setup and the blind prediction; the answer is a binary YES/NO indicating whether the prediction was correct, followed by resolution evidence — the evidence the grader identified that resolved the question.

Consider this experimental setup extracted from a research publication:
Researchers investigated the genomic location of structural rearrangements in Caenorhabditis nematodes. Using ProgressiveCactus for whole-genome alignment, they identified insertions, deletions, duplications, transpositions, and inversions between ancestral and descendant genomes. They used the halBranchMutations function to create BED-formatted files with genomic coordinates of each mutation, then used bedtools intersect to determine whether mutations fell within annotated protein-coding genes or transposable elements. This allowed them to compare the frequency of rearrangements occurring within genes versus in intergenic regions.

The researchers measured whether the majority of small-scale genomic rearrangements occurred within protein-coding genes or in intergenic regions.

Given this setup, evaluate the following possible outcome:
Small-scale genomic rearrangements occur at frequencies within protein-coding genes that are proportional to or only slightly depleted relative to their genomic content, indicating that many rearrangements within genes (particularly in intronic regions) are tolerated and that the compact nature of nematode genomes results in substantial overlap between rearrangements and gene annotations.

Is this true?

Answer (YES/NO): NO